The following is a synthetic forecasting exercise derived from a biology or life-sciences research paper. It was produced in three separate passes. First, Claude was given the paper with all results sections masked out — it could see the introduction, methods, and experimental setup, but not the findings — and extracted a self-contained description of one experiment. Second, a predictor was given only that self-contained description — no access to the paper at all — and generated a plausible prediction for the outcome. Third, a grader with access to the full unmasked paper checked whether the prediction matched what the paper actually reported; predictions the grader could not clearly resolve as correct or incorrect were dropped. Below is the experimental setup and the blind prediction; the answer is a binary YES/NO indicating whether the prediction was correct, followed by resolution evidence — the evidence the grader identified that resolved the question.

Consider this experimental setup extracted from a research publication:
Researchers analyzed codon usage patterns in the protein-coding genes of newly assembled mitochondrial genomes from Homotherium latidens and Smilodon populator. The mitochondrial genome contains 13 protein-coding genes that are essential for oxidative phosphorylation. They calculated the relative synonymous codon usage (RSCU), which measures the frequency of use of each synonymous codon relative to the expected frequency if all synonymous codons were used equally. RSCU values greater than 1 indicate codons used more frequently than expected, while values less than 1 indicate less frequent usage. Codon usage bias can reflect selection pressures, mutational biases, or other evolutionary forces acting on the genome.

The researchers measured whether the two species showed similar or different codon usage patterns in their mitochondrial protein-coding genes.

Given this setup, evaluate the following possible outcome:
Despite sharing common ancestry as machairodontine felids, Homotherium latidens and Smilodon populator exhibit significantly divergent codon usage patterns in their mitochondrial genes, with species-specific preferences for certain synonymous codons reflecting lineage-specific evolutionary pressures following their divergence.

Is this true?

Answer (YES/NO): NO